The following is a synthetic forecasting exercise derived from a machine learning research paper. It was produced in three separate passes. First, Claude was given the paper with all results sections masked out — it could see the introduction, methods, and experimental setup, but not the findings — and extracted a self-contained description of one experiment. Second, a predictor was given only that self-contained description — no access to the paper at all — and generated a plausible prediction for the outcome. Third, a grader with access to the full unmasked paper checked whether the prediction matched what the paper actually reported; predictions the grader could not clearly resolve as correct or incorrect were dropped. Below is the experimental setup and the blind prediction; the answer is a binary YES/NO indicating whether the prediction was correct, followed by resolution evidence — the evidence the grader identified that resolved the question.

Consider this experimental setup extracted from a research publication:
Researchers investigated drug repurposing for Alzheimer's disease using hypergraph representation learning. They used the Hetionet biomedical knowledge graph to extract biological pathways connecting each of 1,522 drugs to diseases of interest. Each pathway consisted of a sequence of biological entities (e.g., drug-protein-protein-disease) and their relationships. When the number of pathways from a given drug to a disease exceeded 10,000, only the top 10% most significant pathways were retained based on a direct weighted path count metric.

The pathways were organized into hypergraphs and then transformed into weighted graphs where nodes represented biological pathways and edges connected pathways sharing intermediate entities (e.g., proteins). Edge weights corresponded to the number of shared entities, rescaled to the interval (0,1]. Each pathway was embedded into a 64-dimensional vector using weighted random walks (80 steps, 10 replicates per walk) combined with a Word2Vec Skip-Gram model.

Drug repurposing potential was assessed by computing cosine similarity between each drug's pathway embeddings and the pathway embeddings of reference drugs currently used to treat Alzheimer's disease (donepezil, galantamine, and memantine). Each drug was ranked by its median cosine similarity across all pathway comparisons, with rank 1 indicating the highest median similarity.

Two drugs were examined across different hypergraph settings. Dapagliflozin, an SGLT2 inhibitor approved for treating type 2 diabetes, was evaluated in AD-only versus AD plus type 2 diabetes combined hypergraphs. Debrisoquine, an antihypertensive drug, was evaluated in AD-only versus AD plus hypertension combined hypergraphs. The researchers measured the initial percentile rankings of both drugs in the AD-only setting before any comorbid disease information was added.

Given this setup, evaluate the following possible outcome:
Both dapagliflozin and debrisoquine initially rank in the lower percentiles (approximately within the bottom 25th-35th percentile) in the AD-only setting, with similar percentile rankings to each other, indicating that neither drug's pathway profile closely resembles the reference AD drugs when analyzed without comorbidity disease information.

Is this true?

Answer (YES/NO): NO